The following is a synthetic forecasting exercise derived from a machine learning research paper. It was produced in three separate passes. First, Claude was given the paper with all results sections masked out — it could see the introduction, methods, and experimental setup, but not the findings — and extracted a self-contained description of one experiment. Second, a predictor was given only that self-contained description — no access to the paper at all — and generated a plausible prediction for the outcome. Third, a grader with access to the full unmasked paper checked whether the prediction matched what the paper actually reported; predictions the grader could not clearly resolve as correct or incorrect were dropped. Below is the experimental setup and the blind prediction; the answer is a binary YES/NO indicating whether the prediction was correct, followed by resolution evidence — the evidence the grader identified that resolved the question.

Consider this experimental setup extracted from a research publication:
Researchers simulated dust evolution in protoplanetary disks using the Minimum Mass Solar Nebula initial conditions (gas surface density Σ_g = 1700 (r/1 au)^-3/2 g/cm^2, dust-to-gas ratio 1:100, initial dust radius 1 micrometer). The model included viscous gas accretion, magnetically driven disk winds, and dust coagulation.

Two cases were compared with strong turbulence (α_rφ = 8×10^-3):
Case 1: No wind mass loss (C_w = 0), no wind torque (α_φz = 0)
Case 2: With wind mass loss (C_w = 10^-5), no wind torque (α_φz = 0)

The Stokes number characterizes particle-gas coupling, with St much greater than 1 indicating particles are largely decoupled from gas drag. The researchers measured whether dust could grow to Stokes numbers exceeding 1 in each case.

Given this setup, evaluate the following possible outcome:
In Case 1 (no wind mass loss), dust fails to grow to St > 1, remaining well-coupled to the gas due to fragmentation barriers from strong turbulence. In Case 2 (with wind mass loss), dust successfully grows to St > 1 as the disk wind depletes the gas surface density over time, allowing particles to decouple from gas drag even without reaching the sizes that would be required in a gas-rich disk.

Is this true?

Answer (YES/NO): NO